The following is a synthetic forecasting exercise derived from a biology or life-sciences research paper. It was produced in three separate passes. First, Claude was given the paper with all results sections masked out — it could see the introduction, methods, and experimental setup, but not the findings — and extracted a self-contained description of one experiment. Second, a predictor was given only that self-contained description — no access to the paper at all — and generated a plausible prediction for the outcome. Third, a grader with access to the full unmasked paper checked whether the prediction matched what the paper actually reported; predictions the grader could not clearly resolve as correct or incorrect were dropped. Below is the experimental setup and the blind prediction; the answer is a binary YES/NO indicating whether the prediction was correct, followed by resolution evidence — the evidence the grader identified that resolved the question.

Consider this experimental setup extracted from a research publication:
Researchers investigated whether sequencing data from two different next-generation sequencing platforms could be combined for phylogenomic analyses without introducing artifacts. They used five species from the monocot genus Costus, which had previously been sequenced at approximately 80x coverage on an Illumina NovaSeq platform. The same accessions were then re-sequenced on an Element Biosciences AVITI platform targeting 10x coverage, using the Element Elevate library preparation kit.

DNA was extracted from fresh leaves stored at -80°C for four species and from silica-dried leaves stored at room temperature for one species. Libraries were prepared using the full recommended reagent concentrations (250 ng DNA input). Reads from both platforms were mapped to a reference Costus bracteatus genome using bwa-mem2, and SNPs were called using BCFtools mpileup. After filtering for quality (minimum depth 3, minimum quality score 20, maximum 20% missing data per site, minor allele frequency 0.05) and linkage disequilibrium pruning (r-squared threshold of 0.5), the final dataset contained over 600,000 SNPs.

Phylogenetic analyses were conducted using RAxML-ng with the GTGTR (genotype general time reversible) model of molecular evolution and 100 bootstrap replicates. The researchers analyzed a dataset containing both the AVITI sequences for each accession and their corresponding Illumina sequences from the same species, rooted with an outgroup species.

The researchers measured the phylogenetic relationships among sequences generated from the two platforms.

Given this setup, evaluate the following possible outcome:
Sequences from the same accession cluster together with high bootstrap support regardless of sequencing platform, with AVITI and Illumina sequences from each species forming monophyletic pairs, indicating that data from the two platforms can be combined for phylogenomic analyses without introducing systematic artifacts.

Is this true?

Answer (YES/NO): YES